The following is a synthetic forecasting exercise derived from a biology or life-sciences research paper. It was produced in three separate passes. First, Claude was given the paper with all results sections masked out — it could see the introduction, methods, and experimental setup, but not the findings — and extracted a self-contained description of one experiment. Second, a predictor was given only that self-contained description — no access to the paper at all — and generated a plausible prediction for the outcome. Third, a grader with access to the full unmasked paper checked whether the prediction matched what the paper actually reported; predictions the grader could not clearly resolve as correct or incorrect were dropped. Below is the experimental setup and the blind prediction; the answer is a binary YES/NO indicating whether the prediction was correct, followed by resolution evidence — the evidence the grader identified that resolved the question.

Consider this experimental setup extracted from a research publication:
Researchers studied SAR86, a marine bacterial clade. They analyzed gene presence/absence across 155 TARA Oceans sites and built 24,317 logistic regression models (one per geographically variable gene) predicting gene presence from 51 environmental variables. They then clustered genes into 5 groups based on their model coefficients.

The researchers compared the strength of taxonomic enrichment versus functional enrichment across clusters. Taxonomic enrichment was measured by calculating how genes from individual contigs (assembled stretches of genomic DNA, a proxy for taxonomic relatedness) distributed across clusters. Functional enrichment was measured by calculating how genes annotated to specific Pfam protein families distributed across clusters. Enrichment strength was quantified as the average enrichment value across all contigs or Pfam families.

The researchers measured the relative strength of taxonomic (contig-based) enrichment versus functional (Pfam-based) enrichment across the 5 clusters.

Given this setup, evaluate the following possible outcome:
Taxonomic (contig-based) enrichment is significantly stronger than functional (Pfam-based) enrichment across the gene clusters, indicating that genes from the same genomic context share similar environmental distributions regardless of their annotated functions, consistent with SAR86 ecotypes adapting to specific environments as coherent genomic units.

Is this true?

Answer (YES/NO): YES